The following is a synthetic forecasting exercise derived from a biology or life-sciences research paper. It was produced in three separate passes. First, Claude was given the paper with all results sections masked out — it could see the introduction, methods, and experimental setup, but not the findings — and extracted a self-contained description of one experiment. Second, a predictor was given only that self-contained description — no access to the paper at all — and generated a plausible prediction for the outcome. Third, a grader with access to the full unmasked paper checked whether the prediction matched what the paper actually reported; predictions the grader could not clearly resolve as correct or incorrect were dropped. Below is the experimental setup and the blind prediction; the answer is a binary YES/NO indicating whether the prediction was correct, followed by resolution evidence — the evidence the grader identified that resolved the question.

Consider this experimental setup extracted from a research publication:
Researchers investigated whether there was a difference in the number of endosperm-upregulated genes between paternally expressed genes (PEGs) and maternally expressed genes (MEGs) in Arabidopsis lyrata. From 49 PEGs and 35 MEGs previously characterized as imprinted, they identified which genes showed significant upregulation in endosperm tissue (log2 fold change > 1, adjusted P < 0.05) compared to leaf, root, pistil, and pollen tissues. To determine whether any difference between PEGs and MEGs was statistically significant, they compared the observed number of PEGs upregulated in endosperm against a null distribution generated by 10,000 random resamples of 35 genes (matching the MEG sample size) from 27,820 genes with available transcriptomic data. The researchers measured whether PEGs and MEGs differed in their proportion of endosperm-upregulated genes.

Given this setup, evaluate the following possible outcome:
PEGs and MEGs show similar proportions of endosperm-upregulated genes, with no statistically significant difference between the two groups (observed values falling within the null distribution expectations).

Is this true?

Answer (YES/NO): NO